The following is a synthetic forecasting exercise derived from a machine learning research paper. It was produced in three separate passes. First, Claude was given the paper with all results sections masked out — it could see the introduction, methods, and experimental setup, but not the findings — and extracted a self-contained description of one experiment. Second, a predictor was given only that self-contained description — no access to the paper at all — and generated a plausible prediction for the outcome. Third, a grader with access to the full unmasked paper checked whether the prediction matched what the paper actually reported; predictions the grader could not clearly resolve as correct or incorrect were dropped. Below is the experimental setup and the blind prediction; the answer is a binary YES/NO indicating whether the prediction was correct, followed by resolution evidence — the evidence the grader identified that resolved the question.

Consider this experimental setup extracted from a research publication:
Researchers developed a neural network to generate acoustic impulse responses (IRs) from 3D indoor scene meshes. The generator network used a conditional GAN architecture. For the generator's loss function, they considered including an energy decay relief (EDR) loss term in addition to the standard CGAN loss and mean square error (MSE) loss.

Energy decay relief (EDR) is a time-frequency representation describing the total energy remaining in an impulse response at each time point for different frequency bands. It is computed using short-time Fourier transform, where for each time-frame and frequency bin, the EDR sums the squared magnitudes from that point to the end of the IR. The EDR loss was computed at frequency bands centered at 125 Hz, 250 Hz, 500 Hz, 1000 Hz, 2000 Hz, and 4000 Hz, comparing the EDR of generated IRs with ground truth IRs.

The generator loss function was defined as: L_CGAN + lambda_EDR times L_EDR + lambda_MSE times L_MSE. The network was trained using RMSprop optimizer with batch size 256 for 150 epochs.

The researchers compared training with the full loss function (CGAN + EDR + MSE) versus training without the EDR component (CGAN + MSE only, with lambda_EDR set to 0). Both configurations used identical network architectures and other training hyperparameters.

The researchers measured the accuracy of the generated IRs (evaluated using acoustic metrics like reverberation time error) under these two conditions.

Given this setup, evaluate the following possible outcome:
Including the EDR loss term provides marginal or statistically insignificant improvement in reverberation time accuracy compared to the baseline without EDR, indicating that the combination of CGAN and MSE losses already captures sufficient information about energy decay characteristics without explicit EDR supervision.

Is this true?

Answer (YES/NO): NO